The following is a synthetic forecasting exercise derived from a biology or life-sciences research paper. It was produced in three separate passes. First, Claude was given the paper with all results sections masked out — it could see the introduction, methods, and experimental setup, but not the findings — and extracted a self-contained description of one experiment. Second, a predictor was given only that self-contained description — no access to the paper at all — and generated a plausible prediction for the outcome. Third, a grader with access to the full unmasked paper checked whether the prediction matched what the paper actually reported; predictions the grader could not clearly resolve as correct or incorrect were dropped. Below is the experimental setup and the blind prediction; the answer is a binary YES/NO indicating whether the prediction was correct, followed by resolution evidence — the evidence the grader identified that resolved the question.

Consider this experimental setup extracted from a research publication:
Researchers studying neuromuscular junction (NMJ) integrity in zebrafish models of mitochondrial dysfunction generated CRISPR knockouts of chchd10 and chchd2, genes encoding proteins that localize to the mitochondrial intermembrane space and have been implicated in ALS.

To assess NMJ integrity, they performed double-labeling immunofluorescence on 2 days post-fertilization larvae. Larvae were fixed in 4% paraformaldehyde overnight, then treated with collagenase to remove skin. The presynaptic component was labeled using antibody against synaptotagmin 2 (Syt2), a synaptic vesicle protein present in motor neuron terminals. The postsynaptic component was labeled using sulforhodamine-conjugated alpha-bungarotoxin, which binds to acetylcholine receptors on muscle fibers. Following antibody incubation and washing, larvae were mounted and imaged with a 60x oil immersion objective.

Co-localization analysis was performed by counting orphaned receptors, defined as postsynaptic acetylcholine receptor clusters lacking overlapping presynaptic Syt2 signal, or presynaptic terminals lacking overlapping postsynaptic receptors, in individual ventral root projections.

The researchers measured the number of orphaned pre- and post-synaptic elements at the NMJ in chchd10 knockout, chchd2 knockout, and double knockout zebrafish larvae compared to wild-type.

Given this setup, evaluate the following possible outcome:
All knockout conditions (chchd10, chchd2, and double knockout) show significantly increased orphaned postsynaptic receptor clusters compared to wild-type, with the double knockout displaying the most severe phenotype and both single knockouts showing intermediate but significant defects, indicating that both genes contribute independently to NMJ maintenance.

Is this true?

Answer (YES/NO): NO